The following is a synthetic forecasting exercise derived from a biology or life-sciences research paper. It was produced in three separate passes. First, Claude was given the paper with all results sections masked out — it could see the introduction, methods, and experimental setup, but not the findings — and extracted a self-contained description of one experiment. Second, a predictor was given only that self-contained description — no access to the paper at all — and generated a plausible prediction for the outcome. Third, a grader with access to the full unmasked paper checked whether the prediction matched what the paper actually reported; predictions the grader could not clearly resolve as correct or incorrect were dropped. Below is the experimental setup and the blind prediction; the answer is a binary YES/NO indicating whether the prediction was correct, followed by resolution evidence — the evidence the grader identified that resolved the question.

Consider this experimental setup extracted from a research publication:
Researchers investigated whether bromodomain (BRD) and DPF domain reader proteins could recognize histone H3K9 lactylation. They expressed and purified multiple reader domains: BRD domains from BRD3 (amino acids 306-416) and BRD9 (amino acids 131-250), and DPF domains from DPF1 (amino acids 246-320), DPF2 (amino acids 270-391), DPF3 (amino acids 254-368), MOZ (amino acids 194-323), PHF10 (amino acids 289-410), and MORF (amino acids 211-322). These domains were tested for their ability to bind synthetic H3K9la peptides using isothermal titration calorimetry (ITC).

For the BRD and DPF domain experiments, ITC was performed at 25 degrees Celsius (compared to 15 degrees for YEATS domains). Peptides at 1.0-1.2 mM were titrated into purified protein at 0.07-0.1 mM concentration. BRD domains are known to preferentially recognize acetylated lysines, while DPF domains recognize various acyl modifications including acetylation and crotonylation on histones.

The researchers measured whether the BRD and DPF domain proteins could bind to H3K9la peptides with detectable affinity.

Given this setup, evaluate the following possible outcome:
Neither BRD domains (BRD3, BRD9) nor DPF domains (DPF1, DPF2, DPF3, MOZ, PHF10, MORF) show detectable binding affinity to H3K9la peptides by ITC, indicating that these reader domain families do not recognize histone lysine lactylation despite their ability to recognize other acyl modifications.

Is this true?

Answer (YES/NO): YES